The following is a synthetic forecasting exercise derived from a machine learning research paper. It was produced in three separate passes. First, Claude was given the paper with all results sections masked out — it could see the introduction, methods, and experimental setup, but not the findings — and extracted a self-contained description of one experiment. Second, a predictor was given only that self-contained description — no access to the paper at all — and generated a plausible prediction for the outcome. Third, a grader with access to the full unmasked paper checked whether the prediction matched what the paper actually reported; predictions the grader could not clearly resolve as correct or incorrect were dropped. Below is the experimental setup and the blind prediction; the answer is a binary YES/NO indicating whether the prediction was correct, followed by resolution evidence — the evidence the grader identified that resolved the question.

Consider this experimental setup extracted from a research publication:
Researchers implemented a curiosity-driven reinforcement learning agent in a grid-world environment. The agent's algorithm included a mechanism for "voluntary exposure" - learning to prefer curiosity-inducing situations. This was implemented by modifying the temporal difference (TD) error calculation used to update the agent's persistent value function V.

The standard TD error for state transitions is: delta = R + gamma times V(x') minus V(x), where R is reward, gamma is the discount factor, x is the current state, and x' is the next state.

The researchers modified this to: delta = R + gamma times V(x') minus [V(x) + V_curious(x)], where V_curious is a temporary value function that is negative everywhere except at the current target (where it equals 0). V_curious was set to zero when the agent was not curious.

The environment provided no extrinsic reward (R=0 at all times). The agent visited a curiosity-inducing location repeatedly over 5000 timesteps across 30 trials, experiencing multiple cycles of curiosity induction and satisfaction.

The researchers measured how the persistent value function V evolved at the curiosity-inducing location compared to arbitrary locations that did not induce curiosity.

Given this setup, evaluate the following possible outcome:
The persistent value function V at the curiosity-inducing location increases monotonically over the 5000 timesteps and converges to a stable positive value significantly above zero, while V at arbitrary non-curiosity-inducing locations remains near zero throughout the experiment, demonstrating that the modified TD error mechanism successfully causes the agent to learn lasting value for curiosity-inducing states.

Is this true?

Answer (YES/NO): YES